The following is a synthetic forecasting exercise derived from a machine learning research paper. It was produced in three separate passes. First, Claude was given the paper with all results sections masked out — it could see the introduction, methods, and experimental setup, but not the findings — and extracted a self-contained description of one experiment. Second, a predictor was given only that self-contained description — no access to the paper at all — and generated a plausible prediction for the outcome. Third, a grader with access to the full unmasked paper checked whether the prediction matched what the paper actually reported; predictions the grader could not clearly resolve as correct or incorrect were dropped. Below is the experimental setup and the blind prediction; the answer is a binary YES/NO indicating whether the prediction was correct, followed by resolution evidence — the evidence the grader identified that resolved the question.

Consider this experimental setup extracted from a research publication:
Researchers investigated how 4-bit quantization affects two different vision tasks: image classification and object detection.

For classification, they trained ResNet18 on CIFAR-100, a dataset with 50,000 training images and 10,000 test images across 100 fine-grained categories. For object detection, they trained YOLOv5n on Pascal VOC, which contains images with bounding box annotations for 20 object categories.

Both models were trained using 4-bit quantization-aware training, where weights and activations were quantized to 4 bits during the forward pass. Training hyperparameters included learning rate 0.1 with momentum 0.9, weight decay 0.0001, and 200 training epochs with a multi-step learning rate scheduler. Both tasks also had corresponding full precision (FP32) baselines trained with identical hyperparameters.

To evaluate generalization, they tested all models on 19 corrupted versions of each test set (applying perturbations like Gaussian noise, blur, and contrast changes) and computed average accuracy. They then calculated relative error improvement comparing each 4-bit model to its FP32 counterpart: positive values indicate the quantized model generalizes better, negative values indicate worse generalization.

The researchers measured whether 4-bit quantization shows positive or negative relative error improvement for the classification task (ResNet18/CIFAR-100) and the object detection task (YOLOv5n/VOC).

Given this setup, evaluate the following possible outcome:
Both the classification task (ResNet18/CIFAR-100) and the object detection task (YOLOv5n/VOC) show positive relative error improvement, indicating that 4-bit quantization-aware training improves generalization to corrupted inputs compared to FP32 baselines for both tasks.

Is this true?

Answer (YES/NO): NO